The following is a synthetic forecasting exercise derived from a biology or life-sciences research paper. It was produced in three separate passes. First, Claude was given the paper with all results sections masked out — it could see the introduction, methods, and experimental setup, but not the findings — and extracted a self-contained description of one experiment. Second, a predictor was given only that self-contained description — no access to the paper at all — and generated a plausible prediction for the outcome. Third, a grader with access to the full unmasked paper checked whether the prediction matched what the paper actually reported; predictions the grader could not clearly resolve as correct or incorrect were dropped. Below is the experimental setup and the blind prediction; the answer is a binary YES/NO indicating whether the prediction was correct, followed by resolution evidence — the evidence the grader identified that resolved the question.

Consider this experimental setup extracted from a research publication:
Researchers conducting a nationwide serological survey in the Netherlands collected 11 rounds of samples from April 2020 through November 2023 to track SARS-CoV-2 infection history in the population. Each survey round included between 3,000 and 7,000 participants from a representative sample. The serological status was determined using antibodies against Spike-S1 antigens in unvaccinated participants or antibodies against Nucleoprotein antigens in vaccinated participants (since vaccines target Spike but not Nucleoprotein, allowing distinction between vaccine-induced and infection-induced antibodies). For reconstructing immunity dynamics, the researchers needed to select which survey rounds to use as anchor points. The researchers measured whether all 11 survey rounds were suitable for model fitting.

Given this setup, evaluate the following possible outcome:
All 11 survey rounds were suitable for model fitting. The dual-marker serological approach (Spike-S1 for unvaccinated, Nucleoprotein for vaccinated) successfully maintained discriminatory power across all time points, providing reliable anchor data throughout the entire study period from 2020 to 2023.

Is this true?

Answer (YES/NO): NO